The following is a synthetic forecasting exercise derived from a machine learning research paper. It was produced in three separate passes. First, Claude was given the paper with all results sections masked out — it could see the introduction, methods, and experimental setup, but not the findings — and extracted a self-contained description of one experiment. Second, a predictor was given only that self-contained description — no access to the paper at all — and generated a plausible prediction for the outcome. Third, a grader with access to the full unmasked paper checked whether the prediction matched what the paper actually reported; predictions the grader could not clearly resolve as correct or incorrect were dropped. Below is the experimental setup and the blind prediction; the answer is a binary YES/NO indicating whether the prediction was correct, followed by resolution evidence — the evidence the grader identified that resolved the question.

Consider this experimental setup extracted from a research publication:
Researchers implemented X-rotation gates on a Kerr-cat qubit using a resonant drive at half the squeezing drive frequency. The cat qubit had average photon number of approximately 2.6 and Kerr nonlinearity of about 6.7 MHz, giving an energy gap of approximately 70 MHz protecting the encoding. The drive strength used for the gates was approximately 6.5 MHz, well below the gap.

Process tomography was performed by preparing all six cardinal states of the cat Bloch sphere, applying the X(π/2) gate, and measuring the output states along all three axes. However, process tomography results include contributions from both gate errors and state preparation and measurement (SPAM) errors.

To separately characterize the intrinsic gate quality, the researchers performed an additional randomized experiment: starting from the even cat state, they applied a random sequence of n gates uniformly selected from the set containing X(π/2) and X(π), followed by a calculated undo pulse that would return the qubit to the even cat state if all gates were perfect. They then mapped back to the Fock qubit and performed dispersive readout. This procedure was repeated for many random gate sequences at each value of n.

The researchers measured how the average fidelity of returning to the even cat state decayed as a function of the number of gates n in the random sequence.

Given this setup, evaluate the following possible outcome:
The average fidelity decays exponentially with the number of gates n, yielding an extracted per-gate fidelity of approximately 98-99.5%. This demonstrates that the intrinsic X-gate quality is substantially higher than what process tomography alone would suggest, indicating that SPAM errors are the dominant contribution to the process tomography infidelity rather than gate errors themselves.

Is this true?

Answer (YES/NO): YES